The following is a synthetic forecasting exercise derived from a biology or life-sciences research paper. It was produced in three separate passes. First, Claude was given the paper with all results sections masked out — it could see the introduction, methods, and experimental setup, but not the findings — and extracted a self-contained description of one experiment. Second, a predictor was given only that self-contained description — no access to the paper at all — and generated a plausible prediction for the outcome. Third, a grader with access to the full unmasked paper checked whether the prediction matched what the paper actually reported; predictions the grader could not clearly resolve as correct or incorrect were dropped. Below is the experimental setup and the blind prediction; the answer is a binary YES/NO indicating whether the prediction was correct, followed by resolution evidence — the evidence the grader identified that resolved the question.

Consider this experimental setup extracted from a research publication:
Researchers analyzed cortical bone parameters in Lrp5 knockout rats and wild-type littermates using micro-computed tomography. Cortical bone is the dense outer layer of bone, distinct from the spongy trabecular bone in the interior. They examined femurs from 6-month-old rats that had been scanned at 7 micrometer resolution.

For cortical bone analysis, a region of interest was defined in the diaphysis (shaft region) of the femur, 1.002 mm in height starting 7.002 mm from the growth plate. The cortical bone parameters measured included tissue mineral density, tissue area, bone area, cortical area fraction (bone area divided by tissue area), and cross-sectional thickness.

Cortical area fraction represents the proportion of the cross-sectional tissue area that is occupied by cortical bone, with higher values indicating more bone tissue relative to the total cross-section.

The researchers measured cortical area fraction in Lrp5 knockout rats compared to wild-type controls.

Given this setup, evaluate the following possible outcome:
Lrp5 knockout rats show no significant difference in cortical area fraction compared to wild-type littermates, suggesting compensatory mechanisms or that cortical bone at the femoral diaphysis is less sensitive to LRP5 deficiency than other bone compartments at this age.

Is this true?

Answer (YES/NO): YES